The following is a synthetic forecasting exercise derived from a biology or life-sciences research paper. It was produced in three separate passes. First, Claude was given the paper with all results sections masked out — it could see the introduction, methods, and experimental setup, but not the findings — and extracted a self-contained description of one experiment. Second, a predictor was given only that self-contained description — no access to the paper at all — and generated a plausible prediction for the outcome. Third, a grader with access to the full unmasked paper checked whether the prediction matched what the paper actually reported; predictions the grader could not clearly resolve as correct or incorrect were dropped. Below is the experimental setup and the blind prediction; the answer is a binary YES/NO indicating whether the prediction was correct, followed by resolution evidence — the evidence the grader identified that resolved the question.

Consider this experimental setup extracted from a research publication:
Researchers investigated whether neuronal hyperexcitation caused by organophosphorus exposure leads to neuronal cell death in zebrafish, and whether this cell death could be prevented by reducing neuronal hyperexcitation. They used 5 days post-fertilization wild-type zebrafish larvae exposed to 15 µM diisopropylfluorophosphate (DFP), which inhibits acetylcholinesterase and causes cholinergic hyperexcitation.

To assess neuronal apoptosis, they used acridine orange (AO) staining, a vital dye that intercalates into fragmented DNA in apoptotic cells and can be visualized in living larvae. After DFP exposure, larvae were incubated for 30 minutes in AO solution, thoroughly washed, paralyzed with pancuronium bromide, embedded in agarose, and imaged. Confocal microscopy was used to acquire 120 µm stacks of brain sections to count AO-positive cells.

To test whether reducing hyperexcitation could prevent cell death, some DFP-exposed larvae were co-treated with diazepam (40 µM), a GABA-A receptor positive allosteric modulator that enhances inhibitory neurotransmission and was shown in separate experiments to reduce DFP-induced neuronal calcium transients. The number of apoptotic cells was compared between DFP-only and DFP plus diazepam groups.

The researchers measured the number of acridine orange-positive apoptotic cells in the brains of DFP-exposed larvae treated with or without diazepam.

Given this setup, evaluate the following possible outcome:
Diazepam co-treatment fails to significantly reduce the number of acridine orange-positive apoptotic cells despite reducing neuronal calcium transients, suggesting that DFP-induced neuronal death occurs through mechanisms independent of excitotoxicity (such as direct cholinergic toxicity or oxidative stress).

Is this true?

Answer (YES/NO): NO